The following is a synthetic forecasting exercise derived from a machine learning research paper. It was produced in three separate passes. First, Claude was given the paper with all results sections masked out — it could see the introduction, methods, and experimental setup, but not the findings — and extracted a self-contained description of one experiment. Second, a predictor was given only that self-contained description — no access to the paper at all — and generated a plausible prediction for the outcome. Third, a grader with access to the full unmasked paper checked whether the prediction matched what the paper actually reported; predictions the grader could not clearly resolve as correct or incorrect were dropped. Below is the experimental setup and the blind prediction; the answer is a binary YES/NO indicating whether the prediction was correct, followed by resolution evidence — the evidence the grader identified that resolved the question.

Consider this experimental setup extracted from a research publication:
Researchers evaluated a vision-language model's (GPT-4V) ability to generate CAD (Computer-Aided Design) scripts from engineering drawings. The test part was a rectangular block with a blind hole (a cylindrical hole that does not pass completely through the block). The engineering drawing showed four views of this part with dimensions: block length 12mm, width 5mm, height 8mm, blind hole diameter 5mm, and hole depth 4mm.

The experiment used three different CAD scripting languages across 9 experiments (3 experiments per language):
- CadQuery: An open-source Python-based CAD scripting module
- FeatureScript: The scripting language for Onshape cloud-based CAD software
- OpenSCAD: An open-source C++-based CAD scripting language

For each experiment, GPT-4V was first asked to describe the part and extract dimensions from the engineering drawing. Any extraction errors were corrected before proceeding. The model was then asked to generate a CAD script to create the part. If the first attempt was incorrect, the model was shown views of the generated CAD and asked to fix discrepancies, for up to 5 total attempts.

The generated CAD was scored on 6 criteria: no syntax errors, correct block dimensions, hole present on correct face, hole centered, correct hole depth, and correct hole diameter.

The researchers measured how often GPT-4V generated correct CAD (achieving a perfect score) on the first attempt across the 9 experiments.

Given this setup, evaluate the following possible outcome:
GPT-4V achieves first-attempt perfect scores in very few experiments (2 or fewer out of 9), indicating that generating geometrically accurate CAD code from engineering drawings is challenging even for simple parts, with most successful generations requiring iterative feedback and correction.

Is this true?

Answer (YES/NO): YES